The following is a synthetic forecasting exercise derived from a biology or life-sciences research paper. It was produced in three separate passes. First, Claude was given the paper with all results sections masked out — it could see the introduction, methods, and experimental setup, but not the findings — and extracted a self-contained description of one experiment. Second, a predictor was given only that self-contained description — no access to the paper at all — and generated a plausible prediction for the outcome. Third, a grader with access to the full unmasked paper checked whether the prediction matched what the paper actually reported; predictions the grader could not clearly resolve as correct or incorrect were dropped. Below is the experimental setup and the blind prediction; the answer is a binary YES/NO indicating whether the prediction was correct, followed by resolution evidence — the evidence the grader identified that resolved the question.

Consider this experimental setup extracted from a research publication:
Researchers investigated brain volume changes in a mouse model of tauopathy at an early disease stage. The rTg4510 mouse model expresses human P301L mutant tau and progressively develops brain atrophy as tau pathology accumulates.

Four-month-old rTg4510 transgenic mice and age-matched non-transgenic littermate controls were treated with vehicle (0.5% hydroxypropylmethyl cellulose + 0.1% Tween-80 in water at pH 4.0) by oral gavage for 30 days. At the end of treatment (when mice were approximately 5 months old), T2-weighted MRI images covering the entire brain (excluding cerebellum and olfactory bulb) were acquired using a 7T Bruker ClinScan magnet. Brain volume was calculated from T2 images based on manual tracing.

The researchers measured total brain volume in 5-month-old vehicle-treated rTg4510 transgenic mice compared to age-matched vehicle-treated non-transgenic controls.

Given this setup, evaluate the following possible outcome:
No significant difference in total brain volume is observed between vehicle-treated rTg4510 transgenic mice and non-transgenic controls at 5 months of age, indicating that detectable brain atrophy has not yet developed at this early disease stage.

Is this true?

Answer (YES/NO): NO